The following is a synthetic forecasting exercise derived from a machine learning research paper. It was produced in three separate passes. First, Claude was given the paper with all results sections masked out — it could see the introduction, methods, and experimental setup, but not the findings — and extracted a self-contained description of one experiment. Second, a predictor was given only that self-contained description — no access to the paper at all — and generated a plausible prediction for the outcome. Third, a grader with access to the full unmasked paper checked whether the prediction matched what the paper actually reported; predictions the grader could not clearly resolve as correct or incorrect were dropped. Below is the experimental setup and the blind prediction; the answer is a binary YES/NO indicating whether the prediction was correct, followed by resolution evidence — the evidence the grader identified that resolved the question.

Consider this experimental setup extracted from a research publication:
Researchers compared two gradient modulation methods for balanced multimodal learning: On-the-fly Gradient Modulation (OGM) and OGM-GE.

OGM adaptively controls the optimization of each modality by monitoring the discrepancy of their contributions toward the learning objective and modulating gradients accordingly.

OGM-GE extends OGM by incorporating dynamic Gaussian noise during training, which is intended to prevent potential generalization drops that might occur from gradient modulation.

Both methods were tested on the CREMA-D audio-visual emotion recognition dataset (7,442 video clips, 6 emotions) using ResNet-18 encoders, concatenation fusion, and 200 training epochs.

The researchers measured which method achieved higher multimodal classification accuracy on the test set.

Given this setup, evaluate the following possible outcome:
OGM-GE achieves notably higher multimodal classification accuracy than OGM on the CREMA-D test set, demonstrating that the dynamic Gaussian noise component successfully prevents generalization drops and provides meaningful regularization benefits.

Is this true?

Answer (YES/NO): YES